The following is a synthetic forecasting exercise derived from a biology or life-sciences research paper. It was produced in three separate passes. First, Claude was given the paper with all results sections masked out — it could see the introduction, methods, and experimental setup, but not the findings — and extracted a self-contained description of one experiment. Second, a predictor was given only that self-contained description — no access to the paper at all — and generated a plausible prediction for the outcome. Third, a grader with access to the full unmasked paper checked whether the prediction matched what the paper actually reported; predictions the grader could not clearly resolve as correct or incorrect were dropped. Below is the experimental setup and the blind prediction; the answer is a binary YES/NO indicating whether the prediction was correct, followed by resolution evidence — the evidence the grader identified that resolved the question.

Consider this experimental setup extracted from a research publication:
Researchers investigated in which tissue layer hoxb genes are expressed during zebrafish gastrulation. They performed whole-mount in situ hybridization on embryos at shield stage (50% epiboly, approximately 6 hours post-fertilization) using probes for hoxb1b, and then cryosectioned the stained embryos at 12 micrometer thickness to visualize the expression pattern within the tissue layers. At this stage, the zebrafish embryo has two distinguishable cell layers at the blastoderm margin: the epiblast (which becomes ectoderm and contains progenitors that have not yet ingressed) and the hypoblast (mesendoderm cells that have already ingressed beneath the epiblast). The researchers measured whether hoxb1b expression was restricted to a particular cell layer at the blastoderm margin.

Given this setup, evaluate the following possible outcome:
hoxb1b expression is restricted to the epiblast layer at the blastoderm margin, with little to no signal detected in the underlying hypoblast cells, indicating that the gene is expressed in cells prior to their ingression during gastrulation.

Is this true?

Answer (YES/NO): YES